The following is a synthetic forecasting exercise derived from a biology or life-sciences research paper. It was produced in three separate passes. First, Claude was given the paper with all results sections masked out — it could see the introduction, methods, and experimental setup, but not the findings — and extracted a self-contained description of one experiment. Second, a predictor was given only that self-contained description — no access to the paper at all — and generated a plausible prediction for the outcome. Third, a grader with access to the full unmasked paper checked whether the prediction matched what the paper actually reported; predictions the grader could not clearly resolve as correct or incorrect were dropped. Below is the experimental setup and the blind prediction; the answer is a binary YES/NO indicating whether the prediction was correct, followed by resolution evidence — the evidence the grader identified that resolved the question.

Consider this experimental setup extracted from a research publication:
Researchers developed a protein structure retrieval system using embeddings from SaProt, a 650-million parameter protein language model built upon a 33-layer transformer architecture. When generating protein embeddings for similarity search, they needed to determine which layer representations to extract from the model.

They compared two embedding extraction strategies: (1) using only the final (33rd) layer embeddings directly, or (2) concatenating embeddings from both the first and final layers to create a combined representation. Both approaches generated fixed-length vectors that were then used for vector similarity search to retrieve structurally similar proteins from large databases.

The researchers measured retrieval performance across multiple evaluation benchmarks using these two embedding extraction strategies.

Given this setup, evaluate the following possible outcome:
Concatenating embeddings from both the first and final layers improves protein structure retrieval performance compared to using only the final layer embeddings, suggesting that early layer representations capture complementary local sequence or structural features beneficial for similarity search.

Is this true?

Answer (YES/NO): NO